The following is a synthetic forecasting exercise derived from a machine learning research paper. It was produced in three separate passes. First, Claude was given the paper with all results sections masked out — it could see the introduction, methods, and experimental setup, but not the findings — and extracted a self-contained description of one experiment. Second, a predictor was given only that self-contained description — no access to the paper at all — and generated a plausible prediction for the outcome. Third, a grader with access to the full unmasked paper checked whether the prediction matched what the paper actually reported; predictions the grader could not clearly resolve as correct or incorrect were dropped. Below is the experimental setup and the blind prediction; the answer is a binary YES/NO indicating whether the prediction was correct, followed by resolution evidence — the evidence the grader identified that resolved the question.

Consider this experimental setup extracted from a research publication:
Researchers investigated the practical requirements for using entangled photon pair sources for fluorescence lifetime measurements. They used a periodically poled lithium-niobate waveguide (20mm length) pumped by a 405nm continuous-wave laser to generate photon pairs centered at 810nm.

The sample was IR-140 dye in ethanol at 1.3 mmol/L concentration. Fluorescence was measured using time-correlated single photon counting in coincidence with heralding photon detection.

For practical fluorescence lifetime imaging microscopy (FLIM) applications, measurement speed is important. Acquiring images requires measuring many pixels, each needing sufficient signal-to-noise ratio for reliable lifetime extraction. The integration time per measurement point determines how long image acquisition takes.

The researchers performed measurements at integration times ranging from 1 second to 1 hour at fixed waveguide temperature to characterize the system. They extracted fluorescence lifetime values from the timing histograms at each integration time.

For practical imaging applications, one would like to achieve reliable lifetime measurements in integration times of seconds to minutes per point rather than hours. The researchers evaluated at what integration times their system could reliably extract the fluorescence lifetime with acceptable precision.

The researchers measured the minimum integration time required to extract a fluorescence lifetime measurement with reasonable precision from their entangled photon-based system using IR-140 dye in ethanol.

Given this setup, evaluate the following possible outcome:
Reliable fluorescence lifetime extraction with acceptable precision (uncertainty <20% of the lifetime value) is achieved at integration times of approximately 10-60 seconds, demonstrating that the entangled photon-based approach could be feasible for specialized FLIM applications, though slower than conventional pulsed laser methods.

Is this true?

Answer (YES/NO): NO